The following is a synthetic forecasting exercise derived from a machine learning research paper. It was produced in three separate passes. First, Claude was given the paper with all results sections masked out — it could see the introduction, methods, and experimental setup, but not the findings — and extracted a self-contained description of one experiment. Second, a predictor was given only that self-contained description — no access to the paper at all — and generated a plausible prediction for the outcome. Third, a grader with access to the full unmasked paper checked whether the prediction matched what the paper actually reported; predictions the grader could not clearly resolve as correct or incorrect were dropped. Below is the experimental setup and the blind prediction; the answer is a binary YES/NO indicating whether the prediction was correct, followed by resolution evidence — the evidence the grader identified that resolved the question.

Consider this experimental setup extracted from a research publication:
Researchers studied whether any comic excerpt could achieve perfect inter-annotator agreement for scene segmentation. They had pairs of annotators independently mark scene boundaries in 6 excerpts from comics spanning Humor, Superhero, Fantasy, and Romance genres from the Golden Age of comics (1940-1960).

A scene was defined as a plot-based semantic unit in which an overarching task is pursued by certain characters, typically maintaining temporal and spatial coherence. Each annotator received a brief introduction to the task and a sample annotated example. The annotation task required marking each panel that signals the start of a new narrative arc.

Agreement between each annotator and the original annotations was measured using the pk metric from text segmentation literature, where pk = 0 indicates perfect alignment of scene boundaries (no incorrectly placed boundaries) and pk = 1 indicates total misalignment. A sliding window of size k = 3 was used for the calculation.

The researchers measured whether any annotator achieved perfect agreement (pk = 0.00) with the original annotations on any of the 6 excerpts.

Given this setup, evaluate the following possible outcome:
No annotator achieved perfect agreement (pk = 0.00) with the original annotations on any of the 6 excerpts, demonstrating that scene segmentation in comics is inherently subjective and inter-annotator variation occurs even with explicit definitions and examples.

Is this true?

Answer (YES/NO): NO